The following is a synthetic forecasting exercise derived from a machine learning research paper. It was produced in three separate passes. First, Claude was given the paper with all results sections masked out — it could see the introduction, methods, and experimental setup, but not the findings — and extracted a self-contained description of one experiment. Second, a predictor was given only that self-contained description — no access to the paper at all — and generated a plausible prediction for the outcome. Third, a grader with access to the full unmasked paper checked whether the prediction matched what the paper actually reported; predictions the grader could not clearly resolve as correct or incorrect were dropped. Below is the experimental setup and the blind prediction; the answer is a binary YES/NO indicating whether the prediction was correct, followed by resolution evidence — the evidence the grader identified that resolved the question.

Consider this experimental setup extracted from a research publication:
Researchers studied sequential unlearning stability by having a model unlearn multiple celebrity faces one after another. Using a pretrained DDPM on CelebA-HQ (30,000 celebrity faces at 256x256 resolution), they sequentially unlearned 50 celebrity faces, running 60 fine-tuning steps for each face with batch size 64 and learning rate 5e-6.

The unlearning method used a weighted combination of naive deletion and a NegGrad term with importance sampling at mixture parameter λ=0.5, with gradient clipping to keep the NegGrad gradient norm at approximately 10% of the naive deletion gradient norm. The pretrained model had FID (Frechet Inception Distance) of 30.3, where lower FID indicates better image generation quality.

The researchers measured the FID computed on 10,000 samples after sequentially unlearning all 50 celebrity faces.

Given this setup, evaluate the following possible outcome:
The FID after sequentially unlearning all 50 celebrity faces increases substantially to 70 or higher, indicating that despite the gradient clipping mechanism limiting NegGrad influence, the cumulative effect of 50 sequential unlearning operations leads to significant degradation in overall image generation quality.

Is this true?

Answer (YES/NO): NO